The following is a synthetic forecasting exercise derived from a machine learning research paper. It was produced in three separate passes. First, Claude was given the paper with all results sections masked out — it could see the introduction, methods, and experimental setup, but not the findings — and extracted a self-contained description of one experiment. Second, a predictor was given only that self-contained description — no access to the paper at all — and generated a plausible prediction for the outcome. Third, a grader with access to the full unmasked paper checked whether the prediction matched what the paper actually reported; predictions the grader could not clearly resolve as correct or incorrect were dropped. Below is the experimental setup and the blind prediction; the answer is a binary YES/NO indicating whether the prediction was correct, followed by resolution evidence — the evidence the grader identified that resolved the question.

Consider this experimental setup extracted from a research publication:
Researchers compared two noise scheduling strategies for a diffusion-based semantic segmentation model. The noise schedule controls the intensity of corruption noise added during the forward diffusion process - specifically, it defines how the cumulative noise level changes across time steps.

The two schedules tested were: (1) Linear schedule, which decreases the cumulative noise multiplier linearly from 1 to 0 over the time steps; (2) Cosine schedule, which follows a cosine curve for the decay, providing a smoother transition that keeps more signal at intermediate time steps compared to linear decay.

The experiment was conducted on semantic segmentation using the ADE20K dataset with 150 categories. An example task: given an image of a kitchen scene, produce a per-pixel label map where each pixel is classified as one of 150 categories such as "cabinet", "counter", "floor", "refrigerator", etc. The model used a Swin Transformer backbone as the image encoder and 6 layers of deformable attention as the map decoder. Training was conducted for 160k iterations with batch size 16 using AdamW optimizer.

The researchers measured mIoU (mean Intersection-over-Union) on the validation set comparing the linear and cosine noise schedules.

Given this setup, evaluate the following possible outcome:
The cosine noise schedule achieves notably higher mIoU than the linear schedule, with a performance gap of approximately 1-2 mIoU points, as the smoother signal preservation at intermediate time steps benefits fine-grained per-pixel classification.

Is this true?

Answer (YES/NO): YES